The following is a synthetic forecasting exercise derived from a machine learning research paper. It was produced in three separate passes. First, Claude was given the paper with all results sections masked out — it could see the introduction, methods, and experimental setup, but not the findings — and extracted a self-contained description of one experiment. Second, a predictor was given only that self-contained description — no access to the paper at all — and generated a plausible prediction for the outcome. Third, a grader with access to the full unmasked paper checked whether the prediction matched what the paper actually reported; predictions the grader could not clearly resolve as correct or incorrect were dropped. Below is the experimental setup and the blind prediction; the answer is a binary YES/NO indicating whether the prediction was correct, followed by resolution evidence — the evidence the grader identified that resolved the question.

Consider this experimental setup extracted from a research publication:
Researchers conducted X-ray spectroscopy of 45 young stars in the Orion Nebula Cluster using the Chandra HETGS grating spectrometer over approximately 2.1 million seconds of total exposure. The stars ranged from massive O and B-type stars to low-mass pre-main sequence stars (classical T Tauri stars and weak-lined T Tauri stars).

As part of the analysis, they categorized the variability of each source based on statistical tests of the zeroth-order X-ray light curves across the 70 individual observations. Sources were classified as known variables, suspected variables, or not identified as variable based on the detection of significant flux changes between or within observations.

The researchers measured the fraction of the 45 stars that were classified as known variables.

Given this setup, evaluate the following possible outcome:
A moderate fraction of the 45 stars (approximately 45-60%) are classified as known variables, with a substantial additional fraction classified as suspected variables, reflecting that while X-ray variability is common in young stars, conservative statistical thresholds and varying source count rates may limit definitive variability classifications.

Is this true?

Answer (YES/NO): NO